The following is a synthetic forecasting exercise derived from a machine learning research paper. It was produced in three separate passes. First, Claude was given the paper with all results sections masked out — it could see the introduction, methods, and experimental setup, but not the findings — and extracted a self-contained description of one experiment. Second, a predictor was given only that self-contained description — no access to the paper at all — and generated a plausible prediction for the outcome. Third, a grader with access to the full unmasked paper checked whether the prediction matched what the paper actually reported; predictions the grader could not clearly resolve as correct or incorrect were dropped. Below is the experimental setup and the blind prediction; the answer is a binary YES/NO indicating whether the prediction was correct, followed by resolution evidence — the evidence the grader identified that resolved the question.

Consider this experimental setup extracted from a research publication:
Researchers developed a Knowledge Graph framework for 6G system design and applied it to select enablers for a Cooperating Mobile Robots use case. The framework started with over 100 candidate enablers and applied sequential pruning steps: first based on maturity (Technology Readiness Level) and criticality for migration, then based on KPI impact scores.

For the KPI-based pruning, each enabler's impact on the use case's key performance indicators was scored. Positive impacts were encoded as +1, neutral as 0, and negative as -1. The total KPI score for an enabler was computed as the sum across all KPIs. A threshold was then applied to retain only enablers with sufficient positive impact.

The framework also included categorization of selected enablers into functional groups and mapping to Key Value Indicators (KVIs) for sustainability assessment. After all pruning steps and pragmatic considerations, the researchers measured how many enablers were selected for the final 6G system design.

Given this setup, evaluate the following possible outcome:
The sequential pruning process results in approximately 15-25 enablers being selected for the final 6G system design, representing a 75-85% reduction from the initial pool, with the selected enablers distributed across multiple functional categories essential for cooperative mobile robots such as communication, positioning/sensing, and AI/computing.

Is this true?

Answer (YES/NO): NO